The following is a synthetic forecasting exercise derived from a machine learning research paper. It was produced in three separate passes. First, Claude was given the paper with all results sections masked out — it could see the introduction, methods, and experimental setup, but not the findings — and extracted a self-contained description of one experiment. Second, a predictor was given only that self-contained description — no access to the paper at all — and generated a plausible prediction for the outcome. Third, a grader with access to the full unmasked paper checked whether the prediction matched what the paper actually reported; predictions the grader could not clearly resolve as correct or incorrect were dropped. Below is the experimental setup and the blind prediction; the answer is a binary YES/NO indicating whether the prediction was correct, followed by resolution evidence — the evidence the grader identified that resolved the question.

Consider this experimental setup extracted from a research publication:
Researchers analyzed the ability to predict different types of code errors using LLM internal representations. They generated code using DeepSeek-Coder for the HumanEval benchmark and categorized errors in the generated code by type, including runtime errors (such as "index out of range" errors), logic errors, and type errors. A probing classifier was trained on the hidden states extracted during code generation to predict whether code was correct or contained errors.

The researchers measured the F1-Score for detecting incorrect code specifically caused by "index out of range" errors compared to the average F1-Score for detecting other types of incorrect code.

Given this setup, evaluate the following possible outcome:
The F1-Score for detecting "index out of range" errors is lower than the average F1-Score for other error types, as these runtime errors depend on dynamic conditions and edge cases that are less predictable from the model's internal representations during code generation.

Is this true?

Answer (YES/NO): YES